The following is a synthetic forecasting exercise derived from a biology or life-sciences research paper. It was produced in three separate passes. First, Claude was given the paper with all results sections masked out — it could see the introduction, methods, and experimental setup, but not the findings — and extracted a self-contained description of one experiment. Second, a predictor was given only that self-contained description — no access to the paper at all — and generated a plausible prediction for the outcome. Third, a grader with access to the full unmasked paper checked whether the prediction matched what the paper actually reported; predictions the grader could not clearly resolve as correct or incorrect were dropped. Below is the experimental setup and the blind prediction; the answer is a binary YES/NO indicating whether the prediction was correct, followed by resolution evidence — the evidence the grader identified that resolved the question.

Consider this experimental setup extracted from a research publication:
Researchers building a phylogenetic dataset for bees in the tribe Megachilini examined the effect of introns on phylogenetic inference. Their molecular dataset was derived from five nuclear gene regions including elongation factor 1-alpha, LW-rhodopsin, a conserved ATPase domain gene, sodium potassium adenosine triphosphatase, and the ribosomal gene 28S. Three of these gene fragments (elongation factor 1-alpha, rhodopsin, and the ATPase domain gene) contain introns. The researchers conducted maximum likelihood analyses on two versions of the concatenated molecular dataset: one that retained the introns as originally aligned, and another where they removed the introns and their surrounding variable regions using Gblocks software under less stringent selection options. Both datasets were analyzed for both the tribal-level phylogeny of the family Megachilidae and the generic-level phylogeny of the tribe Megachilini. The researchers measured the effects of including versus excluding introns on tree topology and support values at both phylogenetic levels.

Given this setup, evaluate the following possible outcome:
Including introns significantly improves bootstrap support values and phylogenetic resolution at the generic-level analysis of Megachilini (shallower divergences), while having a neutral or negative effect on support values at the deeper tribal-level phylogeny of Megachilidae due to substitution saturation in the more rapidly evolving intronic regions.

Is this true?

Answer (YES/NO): NO